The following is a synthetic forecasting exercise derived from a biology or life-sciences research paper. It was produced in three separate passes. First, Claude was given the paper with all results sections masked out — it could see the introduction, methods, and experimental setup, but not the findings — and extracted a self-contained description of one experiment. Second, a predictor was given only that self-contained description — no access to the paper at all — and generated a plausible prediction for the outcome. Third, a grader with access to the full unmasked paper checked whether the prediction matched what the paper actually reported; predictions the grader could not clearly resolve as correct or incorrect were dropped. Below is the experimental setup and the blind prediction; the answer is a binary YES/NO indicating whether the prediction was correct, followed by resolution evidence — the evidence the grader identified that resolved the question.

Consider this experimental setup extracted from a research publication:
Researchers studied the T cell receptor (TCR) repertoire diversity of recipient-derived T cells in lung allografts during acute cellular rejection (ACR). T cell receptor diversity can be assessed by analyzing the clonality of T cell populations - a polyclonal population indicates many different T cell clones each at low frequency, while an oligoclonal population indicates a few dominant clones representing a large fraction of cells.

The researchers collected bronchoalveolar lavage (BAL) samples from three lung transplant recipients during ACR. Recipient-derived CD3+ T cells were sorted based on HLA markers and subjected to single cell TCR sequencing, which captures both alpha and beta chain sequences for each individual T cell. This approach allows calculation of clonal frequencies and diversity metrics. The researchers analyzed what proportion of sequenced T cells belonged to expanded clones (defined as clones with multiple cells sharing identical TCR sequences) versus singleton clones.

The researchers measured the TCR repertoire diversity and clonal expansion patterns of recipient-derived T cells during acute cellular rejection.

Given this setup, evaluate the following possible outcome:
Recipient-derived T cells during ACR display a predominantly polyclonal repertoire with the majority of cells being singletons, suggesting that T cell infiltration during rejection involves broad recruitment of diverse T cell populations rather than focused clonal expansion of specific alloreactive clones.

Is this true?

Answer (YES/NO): NO